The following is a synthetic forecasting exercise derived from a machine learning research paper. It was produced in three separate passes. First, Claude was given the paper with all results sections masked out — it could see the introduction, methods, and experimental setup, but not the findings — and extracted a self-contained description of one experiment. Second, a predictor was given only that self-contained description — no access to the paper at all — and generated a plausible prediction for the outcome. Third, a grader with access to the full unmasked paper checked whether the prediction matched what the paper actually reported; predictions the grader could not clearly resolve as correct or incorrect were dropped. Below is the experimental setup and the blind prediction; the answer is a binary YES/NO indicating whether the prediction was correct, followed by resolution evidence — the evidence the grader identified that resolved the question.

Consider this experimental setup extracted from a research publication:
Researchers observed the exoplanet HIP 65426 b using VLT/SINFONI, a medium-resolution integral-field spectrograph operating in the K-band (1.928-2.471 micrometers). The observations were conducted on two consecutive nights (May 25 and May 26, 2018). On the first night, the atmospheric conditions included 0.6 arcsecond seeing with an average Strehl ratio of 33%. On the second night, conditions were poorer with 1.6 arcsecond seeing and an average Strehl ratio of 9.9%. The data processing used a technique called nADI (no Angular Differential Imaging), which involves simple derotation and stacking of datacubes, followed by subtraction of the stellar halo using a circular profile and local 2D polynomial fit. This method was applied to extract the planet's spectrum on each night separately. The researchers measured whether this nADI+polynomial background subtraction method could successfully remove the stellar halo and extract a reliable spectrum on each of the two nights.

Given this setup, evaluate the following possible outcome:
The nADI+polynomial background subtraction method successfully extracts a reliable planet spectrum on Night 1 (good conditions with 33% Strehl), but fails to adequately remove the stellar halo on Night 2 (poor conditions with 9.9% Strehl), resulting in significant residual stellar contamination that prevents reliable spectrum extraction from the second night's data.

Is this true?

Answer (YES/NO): YES